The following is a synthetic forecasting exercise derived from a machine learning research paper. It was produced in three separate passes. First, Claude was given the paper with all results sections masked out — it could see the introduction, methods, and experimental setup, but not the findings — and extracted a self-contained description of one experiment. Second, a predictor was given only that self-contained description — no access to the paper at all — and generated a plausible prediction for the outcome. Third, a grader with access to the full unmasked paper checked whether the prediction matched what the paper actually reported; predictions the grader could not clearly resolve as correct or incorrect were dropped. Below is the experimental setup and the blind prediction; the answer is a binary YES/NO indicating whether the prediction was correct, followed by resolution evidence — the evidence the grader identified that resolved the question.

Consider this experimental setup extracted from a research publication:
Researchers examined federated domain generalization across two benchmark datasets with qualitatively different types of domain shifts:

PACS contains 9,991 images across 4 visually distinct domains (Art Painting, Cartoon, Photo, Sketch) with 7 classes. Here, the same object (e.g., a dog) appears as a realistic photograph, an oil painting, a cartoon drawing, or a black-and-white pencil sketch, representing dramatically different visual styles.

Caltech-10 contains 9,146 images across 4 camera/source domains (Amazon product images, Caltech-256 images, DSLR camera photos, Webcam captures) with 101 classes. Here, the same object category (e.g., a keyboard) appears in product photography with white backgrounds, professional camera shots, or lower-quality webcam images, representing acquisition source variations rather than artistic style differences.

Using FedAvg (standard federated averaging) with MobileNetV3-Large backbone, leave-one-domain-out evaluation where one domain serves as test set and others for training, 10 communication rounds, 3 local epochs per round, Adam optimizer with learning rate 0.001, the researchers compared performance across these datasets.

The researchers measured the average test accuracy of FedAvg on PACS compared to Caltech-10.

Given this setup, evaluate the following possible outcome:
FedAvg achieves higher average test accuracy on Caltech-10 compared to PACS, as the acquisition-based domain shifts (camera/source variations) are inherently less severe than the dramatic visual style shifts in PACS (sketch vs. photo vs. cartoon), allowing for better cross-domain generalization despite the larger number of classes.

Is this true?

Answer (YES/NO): YES